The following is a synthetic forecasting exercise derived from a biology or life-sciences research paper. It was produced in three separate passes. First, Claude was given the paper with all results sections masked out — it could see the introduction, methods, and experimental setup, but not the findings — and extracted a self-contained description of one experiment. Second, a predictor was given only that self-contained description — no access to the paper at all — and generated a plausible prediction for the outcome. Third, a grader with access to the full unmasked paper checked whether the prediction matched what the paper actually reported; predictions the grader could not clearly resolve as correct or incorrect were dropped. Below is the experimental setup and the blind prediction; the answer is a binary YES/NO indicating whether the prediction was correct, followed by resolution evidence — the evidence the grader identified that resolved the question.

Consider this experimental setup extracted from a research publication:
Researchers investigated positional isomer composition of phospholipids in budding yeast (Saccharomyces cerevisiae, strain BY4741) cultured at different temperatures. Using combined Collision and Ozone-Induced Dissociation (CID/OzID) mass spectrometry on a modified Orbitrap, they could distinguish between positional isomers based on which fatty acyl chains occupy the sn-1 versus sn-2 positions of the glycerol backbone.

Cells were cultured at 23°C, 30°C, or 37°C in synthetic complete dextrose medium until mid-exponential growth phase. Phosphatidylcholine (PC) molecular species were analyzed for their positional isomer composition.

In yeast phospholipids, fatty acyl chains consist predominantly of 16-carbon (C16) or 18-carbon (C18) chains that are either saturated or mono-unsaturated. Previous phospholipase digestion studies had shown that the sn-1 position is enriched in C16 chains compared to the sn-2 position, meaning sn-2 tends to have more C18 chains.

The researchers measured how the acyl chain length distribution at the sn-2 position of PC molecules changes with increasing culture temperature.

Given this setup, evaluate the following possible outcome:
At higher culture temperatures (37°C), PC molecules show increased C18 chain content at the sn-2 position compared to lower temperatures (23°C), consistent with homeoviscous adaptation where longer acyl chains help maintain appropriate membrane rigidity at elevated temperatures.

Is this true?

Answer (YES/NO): YES